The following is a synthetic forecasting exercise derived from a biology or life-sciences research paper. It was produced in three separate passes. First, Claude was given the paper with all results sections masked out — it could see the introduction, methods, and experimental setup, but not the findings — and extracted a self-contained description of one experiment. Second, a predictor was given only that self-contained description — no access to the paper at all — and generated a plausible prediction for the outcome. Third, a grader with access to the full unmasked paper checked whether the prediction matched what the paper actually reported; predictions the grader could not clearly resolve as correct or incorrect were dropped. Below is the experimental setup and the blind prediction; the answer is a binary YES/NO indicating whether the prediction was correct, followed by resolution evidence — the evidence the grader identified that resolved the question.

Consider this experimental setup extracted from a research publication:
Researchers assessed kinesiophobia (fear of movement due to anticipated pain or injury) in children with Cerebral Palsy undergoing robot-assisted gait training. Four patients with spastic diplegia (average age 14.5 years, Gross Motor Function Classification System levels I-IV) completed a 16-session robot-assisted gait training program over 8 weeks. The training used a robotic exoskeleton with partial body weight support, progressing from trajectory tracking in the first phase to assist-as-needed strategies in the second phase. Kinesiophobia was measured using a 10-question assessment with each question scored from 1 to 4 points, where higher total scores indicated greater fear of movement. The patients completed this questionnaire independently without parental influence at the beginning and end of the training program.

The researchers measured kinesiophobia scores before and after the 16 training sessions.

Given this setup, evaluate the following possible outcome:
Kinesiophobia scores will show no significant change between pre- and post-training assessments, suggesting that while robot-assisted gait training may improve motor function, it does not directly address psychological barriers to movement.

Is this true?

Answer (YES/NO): NO